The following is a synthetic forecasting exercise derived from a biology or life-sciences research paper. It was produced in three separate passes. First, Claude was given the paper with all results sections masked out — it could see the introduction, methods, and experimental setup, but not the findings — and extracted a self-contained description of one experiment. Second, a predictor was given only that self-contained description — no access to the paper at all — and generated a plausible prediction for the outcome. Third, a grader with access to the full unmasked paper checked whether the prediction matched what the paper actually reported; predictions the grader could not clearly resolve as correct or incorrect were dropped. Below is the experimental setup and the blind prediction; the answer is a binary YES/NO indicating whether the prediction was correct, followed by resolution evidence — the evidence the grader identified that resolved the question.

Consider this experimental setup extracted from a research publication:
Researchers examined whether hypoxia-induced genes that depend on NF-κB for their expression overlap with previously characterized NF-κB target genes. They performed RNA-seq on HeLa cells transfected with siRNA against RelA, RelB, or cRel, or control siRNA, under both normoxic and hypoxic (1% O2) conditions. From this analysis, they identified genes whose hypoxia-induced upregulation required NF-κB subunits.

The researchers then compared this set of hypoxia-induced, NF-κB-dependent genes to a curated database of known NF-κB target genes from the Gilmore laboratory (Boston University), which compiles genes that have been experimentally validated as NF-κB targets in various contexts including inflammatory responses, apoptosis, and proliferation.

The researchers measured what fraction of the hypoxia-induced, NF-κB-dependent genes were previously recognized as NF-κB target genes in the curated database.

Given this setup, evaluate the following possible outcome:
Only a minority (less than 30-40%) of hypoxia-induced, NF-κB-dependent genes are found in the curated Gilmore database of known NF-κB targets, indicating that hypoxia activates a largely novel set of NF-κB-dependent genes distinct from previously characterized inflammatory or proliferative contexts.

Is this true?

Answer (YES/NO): YES